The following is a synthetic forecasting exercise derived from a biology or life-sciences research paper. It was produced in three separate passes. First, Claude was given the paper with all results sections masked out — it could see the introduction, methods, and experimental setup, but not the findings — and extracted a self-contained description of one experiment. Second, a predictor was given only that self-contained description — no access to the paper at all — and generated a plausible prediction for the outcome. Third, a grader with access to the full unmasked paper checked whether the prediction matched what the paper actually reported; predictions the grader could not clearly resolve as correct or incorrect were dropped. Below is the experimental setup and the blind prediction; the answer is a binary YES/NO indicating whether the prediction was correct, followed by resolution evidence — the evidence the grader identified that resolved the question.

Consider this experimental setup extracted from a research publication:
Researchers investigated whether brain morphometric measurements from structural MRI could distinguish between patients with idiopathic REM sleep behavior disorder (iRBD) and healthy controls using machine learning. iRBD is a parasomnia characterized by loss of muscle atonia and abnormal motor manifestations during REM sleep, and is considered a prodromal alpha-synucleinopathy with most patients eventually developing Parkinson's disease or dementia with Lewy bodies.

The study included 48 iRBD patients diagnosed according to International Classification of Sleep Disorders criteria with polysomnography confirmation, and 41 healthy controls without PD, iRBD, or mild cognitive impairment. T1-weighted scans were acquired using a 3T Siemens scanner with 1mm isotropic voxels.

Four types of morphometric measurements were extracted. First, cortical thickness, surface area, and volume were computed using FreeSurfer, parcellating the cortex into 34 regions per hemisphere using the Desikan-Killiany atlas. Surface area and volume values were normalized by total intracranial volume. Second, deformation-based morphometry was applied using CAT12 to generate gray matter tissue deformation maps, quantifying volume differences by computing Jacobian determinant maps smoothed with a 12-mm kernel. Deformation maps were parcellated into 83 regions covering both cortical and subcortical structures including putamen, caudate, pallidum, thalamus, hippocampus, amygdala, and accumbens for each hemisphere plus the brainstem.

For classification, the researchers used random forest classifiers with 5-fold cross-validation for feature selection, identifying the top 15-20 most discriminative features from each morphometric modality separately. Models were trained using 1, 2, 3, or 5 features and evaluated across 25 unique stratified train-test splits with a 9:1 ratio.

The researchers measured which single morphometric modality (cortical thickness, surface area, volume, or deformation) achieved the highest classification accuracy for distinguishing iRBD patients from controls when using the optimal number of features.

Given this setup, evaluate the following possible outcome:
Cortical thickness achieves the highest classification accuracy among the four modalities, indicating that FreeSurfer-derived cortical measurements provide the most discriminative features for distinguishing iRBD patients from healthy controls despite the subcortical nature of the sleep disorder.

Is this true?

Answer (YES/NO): NO